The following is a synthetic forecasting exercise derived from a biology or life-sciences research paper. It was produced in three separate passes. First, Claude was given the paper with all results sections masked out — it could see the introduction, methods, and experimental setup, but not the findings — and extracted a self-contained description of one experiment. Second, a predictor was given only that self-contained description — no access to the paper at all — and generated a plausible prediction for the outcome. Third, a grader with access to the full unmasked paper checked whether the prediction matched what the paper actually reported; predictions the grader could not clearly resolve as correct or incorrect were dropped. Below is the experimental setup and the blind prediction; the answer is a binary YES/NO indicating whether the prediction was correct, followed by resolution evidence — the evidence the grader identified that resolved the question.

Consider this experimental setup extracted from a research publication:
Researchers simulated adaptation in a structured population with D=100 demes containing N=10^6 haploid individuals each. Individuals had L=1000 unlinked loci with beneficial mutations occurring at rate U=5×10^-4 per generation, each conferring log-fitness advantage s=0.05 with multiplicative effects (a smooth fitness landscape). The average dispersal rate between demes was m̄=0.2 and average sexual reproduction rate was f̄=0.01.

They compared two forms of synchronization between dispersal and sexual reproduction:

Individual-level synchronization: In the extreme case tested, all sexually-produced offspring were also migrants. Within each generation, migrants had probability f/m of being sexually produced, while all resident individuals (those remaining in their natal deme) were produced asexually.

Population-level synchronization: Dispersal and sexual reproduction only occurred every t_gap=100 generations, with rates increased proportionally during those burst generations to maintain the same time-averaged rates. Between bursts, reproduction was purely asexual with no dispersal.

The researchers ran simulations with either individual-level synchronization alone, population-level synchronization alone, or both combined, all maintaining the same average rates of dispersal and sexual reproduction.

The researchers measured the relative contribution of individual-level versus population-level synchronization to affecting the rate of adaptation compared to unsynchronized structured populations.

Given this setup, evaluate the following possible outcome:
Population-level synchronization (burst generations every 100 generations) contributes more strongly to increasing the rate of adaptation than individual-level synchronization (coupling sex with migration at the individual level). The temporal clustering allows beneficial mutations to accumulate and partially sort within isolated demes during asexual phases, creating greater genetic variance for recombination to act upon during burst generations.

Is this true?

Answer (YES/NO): YES